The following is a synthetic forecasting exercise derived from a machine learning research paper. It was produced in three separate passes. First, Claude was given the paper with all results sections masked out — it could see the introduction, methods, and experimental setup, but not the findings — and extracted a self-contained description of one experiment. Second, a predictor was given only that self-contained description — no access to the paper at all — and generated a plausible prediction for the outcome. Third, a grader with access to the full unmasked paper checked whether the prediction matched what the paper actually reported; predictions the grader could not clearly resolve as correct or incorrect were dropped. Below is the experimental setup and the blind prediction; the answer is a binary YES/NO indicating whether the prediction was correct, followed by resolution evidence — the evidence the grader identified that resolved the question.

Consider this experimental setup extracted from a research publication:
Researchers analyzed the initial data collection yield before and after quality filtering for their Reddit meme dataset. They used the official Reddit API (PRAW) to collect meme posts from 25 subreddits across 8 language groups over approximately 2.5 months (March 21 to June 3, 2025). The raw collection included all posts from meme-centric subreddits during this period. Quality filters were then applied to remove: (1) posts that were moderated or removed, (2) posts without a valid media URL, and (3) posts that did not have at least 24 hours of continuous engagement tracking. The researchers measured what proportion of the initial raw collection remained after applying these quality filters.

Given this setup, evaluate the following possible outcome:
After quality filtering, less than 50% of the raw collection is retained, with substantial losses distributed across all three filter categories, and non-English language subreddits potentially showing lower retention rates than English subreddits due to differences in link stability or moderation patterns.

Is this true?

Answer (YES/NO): NO